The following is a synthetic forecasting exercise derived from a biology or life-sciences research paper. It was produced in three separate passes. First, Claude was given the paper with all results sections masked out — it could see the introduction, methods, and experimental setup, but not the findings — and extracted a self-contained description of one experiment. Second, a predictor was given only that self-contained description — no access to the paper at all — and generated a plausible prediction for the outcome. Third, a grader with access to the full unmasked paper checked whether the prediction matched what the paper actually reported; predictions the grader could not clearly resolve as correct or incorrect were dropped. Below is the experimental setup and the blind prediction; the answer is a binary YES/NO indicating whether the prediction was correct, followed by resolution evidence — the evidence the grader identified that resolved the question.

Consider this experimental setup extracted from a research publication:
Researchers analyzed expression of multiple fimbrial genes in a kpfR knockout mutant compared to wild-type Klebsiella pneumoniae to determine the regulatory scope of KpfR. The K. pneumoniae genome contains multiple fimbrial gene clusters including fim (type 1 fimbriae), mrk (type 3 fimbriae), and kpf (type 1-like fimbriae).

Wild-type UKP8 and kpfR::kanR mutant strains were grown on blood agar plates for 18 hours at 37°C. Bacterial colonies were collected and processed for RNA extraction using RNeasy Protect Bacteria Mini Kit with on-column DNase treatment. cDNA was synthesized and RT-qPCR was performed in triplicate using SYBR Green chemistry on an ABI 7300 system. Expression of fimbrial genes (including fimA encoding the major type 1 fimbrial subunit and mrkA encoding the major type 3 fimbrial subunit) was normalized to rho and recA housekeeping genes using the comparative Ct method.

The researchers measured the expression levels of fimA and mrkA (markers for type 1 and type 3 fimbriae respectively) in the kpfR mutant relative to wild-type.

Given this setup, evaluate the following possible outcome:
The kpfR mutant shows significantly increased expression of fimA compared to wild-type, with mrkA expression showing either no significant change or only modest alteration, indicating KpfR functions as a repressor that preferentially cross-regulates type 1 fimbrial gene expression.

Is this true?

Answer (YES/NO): YES